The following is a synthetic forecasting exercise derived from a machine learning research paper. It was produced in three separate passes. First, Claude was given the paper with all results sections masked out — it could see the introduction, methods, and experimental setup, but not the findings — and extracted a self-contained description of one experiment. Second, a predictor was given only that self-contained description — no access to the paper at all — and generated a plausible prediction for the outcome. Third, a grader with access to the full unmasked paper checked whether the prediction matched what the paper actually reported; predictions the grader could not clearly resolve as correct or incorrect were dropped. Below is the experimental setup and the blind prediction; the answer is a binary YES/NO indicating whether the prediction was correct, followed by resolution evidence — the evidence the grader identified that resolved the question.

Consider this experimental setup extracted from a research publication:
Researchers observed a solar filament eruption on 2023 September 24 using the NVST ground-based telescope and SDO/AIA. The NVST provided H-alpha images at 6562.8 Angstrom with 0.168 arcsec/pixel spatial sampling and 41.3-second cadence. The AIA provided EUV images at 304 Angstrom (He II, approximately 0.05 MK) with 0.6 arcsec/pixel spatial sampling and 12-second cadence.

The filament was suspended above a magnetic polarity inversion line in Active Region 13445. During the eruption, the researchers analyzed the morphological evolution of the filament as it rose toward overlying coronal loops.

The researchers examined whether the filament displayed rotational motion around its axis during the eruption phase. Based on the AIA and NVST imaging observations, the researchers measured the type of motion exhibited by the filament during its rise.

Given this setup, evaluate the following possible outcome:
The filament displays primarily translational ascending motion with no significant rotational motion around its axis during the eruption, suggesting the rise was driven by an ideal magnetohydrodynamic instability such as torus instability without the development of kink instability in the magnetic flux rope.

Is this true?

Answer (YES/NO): NO